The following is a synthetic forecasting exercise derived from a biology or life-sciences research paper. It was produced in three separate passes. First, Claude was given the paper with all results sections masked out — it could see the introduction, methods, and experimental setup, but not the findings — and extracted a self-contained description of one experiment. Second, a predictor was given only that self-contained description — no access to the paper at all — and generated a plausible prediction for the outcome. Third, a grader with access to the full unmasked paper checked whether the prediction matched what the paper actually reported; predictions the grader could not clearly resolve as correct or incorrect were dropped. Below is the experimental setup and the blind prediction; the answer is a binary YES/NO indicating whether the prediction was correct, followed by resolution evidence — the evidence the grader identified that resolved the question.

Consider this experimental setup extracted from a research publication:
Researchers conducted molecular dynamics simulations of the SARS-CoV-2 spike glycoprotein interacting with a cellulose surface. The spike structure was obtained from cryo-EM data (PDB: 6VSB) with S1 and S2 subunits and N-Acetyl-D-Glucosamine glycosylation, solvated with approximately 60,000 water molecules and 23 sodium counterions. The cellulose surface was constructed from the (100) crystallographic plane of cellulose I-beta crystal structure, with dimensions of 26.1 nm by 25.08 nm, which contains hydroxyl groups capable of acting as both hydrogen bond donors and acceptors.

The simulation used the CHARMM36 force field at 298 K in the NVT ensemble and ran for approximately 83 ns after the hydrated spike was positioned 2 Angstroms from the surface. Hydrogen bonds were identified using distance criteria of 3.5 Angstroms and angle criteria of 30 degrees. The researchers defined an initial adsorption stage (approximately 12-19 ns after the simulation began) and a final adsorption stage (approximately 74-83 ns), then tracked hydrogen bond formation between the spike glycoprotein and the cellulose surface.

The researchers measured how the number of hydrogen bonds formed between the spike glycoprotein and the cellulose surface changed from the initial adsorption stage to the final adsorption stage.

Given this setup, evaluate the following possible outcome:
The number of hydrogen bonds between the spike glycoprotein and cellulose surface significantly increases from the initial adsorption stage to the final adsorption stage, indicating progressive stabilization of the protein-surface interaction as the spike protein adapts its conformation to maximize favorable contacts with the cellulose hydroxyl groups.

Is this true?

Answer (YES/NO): NO